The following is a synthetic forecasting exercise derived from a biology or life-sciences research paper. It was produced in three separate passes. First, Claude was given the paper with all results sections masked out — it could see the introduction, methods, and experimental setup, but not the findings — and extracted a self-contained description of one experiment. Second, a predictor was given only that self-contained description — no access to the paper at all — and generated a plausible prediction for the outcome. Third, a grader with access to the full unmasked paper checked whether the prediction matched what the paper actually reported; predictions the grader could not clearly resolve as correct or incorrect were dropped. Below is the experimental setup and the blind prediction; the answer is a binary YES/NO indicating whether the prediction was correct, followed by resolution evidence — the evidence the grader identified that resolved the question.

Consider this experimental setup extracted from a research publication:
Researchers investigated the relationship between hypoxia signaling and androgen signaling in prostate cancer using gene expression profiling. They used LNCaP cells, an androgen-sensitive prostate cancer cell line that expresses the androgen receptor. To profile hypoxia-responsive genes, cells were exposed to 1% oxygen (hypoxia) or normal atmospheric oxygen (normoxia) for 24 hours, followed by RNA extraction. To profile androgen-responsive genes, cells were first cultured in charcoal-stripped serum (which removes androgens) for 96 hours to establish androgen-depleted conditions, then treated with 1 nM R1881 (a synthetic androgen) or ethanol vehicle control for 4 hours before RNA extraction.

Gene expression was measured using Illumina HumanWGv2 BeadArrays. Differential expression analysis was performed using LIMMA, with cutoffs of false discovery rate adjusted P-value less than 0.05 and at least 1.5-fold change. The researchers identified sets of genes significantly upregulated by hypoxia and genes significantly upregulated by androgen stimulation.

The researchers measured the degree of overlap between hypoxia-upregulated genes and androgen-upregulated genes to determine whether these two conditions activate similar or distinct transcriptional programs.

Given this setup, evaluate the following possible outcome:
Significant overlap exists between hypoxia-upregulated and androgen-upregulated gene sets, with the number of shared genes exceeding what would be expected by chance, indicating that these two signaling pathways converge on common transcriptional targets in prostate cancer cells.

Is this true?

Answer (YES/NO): NO